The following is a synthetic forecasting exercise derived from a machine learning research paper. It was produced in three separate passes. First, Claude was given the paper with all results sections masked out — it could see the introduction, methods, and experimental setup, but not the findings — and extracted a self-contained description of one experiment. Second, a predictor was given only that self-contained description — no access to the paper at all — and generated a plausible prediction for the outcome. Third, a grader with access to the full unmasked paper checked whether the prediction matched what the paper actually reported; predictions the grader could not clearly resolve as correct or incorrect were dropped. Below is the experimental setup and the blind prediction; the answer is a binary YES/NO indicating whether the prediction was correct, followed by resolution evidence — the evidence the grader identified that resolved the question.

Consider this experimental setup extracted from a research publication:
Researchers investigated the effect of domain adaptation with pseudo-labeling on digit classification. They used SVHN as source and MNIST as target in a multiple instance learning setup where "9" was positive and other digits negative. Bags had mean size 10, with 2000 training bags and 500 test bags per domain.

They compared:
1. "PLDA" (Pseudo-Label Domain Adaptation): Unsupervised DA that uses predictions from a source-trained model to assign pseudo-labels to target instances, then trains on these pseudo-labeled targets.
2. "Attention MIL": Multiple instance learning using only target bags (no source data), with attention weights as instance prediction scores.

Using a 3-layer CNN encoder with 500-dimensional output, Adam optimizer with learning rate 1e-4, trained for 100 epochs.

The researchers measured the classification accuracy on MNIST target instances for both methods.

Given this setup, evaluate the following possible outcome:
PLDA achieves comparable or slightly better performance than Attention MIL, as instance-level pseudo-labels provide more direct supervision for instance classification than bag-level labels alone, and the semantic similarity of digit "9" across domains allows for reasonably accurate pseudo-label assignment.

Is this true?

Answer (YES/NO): NO